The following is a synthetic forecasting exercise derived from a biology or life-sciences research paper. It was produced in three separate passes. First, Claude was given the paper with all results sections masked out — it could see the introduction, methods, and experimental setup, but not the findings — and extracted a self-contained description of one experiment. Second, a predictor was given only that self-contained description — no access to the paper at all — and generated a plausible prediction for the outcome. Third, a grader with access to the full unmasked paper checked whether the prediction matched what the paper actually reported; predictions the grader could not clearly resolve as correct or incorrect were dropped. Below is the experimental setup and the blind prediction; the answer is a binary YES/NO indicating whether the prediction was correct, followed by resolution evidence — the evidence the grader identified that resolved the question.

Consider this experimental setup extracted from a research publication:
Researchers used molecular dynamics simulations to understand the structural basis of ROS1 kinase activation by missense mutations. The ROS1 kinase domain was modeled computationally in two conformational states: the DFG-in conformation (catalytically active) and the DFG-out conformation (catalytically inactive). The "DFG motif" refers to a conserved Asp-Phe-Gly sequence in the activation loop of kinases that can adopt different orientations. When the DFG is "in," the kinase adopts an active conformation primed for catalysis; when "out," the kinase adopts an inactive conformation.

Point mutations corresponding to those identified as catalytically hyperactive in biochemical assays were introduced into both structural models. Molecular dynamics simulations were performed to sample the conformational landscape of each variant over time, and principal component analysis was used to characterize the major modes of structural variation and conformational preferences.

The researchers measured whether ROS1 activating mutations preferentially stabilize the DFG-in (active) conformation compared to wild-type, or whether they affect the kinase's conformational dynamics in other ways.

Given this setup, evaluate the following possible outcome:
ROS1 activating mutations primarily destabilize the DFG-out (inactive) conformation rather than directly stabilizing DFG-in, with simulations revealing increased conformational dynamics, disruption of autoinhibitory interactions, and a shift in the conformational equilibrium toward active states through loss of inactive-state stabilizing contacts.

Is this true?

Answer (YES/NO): NO